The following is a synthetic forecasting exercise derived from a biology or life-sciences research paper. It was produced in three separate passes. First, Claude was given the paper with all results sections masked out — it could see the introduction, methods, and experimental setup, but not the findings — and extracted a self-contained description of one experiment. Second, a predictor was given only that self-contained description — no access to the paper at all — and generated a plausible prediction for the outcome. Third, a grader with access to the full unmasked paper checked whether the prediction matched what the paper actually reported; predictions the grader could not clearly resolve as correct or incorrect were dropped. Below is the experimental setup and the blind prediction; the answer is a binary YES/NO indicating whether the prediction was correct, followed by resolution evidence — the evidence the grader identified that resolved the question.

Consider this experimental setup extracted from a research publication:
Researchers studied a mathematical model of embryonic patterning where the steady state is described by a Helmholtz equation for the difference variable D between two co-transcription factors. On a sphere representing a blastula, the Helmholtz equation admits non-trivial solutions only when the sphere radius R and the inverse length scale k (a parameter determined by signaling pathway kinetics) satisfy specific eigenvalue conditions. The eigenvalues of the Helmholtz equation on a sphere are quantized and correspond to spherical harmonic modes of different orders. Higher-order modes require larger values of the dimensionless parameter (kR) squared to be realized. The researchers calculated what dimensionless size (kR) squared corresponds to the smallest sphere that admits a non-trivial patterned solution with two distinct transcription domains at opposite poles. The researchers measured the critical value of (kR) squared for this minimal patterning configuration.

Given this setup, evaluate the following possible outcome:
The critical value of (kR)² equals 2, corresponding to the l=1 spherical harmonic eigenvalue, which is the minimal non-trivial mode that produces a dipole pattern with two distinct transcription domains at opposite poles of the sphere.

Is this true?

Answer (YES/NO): YES